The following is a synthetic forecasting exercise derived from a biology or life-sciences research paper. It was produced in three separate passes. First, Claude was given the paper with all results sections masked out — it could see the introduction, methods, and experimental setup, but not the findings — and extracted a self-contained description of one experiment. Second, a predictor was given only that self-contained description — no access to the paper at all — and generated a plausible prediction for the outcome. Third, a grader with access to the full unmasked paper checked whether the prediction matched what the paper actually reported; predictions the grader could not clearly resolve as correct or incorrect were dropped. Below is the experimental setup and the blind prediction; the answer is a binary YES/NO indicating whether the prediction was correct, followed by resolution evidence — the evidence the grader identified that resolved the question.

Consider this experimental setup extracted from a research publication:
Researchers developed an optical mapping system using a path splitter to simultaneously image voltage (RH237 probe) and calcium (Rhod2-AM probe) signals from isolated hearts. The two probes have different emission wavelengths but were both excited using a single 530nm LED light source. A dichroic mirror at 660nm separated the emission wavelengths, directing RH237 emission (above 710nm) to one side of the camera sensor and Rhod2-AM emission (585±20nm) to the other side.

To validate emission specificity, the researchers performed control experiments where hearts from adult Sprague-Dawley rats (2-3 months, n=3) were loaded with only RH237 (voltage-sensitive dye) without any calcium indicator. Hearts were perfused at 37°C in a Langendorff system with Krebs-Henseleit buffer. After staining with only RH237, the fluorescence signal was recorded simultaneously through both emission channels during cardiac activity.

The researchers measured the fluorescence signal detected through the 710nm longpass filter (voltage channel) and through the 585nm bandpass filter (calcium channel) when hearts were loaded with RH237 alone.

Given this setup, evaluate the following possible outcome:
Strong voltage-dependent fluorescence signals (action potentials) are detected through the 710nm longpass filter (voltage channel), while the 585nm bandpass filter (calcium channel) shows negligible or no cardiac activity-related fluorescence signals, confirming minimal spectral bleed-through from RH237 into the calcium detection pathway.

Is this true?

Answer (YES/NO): YES